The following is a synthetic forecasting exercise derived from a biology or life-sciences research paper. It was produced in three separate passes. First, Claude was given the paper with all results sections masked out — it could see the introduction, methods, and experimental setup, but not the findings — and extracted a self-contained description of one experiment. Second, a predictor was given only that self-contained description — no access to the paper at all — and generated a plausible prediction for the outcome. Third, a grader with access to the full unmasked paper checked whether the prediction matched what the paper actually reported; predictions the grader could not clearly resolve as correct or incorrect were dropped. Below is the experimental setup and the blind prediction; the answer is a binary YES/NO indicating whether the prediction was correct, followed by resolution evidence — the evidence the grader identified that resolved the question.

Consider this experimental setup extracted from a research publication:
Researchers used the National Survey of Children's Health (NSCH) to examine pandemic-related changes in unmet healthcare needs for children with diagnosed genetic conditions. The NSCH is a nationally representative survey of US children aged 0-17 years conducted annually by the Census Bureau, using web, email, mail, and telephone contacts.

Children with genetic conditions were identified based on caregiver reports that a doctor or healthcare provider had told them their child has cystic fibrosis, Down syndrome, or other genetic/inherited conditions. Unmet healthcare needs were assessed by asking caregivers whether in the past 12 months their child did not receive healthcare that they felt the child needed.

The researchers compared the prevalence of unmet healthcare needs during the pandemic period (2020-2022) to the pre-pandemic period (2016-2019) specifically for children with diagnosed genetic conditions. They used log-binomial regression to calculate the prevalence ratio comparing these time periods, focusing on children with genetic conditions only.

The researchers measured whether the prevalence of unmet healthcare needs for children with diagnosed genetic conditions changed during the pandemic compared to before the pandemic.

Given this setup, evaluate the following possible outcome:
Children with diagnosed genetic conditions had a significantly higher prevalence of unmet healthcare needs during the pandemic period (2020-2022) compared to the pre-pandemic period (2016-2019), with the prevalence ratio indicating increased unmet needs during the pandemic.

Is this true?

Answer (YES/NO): NO